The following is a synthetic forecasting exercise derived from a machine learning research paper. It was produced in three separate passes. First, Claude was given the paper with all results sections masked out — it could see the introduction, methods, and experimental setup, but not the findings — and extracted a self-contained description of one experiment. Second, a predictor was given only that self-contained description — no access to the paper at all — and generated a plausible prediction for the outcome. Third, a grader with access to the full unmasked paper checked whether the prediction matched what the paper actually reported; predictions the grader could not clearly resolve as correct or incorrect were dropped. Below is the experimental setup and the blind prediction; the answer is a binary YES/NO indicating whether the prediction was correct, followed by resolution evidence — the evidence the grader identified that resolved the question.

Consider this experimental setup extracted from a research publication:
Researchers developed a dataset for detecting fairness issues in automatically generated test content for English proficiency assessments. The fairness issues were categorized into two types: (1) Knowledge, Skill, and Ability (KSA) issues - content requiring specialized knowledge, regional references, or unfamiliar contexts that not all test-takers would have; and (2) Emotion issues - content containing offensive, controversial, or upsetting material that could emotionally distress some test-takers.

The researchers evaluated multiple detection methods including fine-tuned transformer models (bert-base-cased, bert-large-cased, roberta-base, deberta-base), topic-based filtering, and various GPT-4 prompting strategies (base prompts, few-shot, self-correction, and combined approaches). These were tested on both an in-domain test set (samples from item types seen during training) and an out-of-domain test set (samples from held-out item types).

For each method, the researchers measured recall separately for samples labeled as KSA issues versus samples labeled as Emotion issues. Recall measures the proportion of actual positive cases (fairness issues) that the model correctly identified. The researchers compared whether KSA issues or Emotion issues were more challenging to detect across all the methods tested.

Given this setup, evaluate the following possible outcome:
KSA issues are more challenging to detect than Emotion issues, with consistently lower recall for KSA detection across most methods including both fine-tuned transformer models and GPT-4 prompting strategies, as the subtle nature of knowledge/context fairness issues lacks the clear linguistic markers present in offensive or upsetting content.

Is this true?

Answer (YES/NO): NO